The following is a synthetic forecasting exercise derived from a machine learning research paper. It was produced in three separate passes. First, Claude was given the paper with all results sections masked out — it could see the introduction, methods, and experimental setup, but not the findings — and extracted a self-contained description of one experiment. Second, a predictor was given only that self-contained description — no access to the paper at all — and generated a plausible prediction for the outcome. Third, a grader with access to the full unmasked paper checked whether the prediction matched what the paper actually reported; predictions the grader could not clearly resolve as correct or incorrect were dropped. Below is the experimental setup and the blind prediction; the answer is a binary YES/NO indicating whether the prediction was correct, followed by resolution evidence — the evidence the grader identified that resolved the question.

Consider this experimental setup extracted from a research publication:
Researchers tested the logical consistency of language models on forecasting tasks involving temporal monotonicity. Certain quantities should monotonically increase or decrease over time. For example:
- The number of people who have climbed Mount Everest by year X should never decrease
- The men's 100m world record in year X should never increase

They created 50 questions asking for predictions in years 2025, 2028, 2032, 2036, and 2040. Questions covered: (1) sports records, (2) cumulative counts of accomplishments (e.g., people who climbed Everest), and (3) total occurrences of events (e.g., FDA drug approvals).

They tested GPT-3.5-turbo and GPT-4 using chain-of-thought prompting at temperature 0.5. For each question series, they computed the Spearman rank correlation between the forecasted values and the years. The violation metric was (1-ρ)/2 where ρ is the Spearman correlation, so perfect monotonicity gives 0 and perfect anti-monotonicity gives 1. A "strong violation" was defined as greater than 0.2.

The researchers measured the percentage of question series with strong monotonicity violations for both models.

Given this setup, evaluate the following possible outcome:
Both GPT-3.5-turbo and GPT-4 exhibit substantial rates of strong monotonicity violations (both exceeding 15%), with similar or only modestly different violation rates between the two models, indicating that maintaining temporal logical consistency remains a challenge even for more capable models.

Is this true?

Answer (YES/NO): NO